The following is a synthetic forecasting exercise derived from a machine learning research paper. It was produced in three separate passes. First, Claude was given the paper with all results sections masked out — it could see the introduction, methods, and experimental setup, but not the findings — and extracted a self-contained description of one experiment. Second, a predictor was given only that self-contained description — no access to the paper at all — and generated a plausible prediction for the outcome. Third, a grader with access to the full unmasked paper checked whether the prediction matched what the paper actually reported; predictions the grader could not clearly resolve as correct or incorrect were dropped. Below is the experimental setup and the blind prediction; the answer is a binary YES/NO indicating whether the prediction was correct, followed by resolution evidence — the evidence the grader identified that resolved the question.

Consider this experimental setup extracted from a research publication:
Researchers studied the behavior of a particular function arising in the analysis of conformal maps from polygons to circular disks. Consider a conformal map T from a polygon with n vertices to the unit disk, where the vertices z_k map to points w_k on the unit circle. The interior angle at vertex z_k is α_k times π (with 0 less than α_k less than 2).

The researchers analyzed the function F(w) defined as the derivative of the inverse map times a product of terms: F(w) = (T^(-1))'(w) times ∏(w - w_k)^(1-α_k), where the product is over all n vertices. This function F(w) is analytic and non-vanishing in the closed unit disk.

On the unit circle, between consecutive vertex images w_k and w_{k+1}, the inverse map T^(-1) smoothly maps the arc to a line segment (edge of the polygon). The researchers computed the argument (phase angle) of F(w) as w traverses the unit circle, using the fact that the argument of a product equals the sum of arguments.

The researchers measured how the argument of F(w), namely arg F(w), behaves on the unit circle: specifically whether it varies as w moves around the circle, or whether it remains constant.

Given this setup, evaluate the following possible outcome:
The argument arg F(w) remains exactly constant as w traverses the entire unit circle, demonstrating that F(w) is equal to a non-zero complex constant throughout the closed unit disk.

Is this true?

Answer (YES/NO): YES